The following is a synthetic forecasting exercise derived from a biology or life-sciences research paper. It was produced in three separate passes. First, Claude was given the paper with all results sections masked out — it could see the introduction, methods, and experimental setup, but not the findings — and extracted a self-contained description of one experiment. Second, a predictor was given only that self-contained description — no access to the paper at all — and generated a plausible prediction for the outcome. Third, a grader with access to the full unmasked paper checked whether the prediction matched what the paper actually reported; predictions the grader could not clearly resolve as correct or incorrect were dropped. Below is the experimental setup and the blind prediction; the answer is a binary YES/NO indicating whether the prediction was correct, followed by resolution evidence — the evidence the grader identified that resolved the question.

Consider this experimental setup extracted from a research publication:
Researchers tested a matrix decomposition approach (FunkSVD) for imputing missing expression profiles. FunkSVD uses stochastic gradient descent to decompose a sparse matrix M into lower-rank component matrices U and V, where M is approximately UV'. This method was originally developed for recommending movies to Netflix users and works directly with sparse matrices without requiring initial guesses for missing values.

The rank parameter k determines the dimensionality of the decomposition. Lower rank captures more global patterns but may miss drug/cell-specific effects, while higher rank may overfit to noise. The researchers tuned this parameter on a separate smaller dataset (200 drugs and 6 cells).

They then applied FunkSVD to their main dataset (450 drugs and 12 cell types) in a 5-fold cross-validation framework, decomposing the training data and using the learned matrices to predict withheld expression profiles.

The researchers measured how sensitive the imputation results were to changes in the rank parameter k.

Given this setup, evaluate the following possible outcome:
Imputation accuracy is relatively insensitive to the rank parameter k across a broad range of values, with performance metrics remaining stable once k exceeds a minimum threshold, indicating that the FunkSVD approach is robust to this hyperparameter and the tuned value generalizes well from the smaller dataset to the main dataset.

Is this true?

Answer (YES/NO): YES